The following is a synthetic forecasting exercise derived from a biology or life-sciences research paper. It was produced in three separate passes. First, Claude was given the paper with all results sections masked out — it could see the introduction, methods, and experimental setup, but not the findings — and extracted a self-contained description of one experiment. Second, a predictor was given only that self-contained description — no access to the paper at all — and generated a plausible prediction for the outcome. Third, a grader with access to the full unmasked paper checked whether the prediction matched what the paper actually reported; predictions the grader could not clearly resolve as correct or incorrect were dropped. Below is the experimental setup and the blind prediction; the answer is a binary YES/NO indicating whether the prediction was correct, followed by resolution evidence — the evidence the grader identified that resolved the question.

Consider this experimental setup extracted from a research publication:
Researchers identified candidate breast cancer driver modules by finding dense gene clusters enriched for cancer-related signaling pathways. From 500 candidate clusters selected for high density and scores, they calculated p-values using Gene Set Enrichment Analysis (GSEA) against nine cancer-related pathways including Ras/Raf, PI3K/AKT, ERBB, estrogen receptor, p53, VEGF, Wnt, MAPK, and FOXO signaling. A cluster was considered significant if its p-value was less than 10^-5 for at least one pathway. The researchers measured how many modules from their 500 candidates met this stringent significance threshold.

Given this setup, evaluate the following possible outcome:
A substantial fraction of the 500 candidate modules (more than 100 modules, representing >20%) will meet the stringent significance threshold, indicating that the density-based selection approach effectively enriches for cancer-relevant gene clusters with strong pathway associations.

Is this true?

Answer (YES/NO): NO